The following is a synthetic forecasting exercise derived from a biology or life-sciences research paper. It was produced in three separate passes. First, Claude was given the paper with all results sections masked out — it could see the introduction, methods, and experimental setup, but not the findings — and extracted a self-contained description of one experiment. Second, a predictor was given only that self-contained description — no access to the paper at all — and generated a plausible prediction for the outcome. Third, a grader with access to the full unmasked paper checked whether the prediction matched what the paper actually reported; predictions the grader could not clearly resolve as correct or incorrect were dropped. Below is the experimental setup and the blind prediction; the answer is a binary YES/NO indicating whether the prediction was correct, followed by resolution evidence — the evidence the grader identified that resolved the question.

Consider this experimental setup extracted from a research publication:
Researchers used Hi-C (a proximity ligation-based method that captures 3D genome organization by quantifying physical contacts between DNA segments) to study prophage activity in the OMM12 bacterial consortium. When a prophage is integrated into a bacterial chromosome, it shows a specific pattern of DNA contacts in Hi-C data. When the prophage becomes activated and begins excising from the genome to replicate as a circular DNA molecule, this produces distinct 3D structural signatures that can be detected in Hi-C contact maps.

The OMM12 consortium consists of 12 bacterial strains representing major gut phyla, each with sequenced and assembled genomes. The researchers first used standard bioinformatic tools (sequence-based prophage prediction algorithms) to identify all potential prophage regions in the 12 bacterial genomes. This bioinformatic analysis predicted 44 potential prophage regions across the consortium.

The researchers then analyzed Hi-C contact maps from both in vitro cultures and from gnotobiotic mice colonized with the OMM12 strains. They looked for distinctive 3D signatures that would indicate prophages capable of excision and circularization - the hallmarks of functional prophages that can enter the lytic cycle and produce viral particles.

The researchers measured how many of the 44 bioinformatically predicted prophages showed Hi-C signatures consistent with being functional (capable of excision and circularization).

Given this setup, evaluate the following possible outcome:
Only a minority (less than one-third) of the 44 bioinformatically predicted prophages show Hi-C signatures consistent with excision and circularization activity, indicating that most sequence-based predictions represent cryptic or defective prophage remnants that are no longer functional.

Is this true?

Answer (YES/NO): NO